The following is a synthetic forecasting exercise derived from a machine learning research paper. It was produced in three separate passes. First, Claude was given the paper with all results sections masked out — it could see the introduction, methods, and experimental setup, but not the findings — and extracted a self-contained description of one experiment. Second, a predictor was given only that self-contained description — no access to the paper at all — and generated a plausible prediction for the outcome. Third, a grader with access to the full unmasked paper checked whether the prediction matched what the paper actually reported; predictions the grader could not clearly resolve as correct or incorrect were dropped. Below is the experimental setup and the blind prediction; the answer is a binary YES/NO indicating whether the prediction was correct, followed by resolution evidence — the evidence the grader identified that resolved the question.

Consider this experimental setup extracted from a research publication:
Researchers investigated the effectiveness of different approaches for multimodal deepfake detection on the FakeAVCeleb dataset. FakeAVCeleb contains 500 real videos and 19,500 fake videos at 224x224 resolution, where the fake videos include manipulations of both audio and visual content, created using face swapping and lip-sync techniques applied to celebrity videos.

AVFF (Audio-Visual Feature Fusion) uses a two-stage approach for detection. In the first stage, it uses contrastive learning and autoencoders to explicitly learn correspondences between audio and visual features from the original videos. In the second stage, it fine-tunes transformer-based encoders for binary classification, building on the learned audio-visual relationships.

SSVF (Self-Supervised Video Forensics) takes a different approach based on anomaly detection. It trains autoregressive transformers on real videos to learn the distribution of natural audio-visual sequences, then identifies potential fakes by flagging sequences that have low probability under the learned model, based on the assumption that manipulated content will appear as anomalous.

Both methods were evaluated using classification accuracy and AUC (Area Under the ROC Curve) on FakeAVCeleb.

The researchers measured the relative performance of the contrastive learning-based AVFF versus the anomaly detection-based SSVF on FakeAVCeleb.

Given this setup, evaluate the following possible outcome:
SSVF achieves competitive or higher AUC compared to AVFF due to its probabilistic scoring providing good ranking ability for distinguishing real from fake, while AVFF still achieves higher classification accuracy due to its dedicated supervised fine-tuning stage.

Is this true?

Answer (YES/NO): NO